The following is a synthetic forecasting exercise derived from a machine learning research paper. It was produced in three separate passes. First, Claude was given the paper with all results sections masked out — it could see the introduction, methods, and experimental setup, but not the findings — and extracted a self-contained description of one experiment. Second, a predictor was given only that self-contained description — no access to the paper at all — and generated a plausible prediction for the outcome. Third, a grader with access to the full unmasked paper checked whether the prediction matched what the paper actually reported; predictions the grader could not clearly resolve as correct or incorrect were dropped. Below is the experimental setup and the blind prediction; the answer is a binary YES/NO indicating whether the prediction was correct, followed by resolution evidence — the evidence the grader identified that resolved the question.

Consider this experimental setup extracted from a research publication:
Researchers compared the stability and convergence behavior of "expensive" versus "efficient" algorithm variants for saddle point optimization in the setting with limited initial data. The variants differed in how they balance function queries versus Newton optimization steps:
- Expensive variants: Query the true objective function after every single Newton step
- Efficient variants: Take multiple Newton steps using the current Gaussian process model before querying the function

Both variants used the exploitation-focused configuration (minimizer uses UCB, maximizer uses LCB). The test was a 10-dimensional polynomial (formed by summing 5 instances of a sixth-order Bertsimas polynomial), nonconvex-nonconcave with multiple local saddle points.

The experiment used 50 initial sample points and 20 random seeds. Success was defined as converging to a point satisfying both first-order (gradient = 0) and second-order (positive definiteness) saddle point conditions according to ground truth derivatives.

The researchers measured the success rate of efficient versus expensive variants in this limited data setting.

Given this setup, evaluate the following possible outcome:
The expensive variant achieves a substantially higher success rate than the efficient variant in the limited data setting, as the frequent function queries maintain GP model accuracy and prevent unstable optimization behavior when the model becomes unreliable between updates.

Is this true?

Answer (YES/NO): YES